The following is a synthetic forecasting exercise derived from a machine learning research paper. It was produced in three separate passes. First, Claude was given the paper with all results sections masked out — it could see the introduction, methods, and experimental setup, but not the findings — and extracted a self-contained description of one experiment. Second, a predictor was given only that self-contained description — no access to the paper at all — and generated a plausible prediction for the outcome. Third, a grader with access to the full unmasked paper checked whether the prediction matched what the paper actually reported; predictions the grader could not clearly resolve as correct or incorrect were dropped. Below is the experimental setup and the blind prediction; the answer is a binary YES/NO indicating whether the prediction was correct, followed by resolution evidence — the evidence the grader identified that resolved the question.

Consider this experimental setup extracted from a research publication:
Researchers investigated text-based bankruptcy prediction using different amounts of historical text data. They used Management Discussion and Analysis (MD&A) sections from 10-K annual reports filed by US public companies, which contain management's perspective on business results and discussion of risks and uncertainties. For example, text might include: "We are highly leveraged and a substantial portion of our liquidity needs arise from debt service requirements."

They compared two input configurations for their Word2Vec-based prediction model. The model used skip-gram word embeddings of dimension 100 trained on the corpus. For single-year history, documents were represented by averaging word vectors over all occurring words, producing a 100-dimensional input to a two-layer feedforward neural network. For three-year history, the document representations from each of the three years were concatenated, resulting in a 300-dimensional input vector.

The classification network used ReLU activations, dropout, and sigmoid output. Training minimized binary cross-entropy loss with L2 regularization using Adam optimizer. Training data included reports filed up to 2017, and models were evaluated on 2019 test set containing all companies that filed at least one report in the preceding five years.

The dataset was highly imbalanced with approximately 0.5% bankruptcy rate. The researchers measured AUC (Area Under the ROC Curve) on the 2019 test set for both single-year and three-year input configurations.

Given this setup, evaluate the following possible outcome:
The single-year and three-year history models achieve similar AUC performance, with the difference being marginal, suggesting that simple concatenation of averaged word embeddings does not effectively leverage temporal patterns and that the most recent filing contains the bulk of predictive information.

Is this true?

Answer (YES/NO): NO